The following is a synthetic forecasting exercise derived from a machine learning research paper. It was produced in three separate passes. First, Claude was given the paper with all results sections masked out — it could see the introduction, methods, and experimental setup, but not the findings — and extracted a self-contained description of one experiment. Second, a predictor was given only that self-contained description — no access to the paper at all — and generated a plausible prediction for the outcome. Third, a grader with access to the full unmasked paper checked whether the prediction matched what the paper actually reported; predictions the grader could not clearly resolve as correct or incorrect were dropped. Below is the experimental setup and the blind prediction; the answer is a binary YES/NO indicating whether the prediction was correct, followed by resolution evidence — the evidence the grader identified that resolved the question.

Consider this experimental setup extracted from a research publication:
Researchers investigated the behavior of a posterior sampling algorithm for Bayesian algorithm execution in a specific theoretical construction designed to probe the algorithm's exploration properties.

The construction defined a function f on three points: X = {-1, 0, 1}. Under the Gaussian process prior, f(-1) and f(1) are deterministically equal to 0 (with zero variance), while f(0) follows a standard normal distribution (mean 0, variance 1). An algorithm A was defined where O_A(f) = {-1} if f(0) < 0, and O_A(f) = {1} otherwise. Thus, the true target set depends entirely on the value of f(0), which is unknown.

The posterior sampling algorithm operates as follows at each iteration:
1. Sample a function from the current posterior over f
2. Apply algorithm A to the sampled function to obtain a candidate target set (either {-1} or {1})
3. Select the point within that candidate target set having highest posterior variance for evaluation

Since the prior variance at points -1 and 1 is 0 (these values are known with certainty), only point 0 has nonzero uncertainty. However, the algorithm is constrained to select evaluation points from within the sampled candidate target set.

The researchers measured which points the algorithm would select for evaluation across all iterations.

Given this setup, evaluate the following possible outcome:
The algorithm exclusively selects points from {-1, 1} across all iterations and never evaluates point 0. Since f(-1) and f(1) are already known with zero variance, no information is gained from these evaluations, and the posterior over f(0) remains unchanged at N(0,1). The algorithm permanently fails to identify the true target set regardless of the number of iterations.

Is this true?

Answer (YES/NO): YES